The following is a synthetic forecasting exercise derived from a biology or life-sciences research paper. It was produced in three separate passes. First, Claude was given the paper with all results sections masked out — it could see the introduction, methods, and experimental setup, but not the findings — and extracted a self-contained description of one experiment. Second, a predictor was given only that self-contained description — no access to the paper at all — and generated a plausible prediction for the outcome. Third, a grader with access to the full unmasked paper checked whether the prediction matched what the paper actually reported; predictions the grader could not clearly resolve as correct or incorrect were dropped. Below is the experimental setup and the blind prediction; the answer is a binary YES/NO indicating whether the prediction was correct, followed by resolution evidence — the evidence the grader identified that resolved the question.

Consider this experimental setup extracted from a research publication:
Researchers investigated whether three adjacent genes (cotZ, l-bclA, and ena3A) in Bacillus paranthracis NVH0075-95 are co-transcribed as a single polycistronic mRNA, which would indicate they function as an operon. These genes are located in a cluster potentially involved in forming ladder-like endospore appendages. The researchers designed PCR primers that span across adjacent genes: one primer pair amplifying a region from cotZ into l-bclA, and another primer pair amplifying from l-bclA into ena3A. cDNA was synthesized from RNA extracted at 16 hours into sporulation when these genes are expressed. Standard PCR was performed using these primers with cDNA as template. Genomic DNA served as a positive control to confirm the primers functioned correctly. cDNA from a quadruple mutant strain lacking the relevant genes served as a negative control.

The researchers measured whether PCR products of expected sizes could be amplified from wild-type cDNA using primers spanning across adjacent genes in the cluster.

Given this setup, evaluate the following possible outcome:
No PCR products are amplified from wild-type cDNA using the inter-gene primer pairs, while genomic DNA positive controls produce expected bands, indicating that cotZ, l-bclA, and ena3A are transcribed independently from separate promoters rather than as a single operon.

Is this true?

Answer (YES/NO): NO